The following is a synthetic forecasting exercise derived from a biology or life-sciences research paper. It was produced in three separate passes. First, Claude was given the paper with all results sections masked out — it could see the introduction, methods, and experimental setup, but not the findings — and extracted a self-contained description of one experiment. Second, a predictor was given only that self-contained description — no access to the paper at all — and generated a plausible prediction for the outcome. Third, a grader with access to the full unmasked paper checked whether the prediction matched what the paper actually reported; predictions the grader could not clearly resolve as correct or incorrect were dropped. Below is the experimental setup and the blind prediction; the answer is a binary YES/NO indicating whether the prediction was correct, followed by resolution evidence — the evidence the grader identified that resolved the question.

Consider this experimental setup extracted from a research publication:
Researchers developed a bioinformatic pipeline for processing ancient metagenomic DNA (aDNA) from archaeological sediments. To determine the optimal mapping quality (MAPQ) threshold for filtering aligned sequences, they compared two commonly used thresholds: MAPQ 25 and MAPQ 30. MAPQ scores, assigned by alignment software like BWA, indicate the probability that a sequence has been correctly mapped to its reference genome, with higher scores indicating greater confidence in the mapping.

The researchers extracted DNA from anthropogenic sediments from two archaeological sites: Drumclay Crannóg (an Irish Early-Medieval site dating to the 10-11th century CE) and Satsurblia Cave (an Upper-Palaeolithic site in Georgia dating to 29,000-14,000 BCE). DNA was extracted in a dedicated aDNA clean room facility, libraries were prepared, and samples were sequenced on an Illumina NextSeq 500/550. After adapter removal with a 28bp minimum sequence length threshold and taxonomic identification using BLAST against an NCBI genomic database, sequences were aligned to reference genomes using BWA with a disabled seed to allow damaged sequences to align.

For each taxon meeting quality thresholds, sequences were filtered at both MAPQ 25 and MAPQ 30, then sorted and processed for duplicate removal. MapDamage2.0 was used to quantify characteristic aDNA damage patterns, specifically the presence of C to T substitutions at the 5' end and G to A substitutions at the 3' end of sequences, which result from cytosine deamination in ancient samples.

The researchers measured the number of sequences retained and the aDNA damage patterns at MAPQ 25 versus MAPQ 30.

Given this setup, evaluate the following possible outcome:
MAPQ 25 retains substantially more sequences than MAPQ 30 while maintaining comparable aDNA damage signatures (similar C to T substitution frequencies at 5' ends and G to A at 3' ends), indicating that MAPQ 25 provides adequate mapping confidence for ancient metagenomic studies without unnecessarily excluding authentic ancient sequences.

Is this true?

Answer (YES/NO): NO